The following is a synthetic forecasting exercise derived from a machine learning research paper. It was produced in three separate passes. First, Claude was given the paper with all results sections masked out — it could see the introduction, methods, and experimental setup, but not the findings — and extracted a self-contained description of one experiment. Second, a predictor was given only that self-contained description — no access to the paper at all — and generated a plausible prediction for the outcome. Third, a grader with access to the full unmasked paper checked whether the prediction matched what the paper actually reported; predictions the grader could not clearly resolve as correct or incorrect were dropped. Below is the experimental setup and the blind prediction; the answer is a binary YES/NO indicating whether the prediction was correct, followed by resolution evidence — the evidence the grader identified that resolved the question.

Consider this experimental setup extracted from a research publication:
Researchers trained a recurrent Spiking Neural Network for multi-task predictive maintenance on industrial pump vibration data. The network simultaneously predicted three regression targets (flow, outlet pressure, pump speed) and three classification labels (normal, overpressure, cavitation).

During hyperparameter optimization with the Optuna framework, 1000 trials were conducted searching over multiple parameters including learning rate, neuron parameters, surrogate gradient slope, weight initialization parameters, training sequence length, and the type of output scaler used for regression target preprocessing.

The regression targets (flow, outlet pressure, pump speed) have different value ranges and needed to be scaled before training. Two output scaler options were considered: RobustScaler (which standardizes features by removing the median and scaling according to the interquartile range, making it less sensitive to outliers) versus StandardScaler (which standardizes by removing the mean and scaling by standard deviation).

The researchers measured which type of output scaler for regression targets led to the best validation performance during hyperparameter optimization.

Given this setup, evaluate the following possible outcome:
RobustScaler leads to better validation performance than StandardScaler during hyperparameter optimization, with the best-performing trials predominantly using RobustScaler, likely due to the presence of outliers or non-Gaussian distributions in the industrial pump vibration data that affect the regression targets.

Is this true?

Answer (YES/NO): YES